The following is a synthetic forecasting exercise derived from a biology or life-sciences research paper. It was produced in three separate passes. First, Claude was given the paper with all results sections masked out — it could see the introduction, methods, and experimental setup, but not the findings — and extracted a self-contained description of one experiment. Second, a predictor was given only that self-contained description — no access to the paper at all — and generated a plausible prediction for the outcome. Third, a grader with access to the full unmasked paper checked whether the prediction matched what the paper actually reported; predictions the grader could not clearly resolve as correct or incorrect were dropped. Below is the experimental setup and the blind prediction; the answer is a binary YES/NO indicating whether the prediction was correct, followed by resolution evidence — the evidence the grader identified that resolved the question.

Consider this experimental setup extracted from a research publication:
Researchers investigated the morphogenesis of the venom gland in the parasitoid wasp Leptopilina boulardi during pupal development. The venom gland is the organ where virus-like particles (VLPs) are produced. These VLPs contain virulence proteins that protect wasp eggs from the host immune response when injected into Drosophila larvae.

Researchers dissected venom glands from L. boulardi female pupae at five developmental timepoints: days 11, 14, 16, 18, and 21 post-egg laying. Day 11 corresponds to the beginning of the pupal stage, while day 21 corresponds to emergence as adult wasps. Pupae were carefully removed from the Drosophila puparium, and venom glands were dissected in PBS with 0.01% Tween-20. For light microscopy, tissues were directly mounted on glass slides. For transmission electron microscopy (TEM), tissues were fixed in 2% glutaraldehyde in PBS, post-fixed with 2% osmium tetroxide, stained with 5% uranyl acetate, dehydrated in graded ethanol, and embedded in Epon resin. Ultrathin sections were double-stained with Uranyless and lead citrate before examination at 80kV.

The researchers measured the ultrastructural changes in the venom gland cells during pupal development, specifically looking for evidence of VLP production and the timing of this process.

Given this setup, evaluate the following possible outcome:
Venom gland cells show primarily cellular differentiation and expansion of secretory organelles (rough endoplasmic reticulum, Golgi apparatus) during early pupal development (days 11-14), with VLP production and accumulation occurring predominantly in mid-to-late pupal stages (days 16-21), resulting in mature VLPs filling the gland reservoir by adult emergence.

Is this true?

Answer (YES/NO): NO